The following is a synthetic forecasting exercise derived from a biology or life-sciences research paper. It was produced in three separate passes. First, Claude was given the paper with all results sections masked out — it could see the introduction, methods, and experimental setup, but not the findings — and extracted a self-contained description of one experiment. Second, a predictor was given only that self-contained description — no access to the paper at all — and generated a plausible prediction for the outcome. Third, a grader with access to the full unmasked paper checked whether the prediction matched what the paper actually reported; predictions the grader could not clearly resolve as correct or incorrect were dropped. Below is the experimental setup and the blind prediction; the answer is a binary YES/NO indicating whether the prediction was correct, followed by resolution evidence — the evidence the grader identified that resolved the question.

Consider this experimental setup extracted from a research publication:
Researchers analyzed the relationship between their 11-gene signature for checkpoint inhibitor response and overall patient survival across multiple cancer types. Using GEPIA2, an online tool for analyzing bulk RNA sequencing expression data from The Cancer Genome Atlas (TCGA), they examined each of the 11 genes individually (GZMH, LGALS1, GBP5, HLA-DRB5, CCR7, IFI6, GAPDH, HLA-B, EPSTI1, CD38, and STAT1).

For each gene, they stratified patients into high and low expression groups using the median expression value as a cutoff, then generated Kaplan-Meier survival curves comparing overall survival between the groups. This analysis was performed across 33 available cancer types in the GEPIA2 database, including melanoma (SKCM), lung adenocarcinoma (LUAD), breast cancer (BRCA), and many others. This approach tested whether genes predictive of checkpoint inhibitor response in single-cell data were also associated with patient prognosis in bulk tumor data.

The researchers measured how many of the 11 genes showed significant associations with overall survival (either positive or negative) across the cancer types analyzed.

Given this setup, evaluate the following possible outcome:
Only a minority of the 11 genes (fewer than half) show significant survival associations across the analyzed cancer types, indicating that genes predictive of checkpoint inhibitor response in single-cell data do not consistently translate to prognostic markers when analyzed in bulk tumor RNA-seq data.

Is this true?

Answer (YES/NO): NO